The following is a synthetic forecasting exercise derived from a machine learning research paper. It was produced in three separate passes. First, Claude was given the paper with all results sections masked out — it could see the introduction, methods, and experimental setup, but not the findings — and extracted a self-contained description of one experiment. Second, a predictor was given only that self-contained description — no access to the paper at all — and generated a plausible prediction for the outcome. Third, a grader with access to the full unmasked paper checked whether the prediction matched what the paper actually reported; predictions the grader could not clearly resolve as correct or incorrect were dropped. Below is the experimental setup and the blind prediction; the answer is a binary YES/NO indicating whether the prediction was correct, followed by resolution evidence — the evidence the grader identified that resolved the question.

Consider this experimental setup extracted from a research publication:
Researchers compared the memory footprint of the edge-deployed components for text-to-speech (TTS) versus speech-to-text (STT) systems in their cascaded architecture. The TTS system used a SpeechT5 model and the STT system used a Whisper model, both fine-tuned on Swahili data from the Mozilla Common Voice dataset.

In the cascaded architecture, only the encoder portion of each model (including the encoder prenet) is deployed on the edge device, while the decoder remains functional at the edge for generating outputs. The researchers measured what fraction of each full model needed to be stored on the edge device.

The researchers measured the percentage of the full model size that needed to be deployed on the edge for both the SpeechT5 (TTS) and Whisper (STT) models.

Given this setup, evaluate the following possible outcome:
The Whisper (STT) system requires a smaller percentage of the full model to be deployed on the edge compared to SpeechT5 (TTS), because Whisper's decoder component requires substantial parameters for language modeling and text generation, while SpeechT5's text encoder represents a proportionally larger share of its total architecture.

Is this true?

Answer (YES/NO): NO